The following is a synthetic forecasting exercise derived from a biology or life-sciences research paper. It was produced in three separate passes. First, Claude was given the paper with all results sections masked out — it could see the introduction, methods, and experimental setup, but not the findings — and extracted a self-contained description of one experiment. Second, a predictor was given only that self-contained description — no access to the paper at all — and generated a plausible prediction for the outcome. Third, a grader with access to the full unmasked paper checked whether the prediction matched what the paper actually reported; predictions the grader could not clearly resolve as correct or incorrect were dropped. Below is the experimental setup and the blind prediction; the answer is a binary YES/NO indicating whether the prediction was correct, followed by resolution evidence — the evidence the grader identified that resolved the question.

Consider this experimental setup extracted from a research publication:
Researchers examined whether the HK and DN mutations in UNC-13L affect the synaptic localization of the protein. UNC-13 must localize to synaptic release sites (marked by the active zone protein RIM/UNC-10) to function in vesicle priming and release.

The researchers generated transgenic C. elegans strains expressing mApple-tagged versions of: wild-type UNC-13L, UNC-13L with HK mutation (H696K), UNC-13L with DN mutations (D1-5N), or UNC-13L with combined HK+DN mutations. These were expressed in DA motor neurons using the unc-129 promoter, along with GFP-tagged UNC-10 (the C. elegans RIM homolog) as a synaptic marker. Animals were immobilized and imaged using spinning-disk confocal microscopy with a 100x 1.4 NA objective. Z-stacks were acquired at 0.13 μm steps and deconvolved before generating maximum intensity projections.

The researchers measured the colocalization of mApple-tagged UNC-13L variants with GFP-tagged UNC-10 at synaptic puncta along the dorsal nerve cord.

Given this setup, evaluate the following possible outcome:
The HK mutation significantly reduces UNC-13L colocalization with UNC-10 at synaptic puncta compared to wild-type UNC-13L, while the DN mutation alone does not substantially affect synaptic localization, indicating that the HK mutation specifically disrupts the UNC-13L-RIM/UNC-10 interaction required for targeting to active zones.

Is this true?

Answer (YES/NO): NO